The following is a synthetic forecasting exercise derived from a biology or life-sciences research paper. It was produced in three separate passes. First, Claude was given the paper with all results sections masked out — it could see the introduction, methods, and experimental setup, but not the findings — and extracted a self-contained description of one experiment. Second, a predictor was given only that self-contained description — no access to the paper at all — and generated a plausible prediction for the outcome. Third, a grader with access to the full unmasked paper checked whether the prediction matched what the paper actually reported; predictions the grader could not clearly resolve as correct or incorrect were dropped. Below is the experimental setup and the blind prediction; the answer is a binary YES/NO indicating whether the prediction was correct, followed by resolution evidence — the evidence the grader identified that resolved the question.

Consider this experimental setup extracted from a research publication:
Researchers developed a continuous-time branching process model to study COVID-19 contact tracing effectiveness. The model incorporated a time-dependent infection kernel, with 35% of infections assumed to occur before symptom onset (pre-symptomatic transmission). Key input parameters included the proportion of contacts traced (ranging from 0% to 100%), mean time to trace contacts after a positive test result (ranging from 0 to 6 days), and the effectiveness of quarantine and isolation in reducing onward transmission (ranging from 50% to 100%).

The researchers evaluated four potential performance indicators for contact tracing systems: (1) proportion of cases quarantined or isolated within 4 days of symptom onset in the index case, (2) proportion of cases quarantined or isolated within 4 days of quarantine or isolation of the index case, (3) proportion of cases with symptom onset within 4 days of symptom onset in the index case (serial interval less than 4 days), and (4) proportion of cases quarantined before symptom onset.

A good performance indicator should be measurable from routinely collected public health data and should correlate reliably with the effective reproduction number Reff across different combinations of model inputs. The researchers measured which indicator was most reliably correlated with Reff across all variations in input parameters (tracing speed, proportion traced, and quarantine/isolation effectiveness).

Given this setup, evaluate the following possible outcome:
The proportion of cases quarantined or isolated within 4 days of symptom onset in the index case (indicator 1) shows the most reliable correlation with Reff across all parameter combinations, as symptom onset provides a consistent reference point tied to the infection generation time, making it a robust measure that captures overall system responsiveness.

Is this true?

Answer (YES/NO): NO